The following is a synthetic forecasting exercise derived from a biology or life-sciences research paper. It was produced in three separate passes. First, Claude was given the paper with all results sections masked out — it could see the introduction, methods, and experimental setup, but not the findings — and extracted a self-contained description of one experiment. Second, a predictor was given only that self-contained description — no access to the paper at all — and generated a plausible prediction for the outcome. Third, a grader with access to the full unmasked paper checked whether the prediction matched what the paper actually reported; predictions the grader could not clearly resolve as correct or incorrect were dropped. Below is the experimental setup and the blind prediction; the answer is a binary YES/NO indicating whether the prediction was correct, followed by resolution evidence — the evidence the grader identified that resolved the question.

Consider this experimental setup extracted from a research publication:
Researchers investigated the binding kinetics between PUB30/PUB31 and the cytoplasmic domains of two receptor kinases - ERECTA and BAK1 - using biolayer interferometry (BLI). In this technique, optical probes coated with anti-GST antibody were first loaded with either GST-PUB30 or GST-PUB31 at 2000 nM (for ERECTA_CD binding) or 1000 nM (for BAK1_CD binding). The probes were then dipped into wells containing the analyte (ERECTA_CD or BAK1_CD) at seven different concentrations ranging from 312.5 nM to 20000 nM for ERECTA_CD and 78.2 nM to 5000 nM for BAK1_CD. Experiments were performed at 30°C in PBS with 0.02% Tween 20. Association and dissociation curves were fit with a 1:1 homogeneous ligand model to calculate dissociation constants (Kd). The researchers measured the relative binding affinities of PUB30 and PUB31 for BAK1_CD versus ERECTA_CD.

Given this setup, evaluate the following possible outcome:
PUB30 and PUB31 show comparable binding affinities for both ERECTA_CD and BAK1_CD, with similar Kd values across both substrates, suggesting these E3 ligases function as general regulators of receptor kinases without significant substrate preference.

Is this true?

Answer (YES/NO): NO